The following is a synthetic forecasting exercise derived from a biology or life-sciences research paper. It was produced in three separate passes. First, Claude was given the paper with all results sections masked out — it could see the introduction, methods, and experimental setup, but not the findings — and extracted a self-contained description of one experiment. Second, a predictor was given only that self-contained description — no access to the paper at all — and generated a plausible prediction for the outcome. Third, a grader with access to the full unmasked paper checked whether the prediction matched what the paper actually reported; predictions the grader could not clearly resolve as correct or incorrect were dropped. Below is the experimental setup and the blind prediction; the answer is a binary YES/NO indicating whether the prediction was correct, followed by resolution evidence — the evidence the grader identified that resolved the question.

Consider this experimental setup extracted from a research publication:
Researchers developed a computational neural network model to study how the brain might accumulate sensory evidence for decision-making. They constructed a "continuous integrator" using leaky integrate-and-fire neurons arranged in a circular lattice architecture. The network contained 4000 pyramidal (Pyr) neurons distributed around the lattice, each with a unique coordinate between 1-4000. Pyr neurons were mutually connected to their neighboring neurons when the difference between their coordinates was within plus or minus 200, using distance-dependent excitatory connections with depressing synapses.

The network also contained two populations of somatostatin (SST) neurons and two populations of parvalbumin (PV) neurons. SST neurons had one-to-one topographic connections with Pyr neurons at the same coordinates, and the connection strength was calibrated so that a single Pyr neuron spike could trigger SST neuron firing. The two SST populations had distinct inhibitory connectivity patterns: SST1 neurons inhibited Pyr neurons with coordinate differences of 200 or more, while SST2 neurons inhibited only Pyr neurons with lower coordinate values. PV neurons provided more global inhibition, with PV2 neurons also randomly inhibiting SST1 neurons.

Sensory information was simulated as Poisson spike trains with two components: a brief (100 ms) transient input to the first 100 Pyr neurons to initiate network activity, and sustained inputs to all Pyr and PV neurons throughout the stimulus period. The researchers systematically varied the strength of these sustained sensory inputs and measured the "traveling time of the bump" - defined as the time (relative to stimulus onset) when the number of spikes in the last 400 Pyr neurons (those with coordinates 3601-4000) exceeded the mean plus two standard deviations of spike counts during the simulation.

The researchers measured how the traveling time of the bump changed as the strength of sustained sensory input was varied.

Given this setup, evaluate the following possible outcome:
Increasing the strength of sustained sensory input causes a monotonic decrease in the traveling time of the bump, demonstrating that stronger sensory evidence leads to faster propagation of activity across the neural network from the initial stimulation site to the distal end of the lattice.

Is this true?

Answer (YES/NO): YES